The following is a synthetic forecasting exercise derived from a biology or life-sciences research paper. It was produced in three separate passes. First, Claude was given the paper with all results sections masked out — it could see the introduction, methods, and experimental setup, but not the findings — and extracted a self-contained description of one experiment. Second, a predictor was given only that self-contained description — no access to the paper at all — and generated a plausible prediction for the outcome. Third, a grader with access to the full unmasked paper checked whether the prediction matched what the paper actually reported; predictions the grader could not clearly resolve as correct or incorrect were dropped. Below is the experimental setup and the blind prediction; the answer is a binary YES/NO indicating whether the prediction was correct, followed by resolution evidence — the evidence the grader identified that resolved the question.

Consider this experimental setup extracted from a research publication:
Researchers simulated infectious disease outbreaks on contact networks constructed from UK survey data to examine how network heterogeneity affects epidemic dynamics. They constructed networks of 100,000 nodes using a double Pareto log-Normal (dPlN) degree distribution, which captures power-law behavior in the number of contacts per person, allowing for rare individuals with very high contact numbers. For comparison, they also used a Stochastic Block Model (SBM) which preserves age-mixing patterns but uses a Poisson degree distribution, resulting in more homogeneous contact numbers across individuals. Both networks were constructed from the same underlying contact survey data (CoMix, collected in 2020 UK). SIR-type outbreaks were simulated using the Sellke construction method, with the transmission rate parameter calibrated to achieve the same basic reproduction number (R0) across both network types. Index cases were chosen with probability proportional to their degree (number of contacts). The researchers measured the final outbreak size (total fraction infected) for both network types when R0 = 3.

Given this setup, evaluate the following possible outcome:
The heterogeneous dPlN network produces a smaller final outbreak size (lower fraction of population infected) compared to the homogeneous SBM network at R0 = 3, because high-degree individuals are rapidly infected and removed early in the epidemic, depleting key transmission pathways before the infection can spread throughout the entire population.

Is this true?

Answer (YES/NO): YES